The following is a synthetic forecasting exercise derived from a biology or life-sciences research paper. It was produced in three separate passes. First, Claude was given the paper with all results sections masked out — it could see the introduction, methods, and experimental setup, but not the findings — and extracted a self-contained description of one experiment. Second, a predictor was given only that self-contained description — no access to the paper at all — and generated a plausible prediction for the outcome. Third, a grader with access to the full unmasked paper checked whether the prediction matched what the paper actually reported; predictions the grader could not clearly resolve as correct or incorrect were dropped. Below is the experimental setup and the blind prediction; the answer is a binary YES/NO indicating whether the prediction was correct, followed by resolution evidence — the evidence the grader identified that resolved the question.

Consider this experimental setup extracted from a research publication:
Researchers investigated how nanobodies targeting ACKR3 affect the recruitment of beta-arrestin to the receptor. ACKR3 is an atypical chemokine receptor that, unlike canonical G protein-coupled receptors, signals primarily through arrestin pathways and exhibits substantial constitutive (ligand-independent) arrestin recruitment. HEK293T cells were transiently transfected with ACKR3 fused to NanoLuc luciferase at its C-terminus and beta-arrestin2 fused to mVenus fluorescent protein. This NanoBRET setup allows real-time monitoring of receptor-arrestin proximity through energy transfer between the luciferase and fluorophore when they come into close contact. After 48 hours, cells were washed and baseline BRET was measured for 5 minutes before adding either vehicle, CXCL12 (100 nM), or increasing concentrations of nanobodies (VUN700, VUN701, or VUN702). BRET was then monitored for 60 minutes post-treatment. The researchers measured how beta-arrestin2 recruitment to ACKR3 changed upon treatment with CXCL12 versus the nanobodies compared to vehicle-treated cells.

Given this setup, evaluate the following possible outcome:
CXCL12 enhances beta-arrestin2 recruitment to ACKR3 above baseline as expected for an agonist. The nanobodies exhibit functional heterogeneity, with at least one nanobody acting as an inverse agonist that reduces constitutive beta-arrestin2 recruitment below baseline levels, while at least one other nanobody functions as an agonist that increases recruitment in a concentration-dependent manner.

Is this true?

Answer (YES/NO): NO